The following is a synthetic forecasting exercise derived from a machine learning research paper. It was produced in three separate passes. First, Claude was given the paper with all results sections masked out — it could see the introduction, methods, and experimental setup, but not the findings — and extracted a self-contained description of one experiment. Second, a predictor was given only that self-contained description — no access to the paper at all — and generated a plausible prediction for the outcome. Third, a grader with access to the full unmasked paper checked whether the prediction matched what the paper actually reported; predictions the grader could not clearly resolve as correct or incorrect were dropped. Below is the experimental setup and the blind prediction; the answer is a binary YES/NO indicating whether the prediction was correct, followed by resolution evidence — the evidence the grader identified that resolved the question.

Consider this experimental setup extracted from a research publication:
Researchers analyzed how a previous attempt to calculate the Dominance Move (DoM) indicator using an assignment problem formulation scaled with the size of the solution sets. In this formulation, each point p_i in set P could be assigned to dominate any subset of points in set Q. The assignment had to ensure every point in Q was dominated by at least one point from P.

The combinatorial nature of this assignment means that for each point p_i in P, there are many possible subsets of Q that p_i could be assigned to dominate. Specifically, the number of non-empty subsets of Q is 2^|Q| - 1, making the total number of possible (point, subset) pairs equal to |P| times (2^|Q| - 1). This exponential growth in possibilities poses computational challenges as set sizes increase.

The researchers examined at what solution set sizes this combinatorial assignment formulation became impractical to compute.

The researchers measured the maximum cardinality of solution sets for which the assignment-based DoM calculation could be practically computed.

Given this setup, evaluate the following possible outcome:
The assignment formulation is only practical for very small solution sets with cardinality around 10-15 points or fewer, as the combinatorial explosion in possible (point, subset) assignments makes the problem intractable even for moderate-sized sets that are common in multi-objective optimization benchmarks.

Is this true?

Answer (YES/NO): NO